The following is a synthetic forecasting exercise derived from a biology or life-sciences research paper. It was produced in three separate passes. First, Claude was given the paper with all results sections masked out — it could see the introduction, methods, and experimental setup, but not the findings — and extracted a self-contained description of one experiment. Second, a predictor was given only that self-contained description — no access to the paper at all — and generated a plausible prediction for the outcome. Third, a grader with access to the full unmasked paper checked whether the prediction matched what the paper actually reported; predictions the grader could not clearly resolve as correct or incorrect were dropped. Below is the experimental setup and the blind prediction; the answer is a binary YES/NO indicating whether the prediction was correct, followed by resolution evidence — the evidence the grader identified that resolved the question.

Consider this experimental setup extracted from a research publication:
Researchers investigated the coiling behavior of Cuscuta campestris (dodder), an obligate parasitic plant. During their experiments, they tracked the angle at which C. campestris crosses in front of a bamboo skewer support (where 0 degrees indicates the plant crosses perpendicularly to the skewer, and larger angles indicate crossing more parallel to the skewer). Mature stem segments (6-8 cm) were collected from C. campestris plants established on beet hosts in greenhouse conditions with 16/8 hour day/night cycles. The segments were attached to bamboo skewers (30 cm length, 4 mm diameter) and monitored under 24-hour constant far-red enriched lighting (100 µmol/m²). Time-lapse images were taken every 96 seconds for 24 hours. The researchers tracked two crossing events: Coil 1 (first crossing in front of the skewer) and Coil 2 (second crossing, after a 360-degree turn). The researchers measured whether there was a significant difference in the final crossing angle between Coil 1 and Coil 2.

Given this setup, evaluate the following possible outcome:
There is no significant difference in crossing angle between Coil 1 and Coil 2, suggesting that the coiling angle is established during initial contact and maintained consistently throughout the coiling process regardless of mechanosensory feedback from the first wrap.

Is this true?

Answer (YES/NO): NO